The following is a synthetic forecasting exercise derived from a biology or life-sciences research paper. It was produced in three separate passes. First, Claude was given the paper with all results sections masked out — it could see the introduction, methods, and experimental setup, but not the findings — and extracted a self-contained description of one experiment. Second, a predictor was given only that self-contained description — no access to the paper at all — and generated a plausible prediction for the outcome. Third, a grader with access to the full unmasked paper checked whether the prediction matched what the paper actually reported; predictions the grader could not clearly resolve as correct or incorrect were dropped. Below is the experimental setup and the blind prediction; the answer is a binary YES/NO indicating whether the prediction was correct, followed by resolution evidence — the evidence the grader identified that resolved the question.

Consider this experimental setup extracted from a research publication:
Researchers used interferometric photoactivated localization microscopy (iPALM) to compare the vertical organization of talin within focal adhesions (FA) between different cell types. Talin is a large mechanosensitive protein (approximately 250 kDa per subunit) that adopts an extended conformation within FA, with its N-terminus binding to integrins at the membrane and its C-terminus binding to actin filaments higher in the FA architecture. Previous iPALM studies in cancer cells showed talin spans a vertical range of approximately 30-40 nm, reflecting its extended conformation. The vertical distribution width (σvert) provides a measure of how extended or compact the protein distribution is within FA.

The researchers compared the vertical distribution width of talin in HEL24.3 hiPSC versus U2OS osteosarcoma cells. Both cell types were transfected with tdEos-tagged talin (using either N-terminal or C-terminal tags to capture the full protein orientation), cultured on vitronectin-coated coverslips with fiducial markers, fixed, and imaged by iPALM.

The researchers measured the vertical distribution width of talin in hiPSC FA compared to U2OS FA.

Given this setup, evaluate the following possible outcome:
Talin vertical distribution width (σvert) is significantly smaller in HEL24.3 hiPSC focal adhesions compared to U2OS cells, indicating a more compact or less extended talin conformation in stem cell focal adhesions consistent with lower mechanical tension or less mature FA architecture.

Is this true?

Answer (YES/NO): NO